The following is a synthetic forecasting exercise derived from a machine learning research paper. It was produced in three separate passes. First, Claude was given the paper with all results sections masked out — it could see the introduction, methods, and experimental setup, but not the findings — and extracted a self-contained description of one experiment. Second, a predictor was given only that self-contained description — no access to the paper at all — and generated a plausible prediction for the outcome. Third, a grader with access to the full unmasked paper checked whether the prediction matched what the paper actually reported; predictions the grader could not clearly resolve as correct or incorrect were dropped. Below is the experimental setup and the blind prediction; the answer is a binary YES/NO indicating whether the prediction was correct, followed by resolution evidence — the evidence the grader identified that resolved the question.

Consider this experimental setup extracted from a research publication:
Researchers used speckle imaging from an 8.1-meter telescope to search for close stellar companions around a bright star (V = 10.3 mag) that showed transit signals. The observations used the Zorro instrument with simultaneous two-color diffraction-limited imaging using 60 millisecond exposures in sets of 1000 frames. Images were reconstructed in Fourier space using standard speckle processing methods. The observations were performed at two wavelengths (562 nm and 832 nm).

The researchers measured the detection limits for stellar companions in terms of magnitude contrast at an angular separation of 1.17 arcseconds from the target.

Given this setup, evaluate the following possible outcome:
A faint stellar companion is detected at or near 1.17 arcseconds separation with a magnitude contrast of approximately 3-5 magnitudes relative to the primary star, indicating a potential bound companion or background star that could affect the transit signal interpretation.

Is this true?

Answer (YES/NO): NO